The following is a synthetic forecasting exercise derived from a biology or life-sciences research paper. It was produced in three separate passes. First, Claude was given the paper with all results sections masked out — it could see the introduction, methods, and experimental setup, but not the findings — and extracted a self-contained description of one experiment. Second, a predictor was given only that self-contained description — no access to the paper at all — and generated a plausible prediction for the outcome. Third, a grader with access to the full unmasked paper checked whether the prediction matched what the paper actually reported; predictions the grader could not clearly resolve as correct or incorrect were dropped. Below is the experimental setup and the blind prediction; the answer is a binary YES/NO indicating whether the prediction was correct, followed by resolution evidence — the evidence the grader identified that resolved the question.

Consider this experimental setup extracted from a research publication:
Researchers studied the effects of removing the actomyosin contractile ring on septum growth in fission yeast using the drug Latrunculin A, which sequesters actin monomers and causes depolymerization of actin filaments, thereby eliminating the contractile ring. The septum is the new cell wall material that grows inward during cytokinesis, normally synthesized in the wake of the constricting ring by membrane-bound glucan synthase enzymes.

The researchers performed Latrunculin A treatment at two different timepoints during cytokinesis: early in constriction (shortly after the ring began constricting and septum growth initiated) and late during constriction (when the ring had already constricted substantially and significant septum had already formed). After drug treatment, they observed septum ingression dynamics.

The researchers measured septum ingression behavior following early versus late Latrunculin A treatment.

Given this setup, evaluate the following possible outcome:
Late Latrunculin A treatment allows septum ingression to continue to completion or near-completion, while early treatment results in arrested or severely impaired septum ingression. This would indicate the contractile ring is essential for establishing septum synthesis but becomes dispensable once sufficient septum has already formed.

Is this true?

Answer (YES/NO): NO